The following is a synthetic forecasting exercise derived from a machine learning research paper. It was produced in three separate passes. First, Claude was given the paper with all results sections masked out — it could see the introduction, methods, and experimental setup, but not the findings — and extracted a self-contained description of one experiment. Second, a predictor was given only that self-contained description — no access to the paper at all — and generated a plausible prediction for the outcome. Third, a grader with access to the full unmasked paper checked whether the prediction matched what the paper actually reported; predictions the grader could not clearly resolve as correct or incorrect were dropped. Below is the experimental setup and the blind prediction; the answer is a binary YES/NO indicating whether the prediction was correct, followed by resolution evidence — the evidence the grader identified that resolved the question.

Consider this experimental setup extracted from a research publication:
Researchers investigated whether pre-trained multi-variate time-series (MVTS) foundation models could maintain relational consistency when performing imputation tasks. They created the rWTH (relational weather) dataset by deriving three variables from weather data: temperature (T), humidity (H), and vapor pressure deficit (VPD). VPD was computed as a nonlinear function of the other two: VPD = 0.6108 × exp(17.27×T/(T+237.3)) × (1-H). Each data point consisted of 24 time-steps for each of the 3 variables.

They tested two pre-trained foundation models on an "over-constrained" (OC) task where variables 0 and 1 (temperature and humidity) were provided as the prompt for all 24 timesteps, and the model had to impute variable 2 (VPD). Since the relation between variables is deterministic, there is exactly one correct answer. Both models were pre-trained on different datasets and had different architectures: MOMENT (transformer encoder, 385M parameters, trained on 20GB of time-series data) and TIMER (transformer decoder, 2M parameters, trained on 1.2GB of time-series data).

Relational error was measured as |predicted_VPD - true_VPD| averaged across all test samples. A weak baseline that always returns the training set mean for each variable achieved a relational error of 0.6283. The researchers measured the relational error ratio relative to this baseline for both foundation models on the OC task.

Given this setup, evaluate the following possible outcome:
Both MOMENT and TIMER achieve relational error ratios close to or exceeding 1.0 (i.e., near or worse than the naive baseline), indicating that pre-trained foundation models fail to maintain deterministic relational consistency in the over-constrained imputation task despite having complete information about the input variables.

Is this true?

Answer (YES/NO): NO